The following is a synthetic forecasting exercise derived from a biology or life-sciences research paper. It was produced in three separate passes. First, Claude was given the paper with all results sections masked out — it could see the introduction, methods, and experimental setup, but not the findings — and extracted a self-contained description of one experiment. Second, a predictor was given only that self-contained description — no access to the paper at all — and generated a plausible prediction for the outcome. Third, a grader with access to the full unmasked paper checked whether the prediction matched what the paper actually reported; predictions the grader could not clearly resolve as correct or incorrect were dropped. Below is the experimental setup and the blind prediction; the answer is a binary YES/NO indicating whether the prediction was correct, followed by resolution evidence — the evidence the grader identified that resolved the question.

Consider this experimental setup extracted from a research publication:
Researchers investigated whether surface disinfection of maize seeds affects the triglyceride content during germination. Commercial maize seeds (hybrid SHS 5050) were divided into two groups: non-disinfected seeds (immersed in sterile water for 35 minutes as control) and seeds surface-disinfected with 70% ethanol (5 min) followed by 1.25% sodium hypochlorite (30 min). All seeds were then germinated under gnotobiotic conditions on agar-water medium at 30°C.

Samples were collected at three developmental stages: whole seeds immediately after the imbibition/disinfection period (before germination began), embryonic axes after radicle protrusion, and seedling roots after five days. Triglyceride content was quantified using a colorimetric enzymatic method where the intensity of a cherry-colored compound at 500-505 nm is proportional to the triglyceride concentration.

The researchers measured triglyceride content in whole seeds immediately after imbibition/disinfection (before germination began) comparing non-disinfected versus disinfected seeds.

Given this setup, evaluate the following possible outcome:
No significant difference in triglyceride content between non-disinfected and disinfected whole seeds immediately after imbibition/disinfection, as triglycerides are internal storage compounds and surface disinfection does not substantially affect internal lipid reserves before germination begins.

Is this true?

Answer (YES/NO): YES